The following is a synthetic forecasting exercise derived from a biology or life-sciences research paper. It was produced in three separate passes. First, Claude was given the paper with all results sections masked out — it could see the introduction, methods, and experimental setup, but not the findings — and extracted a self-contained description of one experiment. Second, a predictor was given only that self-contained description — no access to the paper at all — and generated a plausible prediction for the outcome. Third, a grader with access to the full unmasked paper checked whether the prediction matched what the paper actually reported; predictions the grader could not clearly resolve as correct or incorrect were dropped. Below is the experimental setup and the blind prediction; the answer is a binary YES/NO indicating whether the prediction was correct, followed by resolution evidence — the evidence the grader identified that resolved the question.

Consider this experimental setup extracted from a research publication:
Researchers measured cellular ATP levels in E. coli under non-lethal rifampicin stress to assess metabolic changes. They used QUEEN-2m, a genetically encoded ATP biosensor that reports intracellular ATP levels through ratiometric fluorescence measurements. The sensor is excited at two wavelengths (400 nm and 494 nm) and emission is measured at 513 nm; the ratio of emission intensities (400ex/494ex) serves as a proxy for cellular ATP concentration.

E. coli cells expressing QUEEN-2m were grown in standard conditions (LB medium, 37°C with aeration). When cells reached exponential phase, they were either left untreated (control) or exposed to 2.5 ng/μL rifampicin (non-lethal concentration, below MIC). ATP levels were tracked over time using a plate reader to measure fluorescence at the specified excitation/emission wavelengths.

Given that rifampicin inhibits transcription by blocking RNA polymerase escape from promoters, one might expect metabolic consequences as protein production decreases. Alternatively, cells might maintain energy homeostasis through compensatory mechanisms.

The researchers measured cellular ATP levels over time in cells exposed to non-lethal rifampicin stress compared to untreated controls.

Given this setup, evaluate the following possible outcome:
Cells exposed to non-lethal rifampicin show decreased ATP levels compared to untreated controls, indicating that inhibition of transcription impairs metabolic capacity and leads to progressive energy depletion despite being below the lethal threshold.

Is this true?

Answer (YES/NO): NO